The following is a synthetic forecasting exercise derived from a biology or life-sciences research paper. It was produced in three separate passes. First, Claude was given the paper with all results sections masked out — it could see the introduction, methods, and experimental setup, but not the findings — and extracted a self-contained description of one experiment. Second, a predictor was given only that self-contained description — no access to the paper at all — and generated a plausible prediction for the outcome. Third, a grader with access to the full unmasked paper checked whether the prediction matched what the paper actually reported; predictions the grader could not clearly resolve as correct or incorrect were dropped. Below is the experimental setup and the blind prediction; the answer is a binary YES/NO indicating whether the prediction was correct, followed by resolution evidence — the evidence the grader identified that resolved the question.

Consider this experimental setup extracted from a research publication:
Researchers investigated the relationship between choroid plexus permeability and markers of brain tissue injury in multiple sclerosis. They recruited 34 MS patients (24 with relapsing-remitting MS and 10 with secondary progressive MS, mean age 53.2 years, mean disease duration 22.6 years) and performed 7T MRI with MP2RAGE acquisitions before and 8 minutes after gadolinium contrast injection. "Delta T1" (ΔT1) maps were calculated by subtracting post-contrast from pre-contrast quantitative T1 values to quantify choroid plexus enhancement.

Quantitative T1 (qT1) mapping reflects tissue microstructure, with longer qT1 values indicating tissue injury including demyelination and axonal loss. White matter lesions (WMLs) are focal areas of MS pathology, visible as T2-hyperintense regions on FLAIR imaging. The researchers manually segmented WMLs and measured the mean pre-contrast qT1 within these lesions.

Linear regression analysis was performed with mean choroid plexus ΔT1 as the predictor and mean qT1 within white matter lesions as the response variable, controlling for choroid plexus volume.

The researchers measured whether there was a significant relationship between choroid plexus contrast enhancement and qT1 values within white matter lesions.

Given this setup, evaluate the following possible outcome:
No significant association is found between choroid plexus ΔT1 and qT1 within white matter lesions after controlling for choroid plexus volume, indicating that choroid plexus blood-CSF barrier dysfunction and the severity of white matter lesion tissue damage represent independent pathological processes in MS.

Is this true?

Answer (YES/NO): YES